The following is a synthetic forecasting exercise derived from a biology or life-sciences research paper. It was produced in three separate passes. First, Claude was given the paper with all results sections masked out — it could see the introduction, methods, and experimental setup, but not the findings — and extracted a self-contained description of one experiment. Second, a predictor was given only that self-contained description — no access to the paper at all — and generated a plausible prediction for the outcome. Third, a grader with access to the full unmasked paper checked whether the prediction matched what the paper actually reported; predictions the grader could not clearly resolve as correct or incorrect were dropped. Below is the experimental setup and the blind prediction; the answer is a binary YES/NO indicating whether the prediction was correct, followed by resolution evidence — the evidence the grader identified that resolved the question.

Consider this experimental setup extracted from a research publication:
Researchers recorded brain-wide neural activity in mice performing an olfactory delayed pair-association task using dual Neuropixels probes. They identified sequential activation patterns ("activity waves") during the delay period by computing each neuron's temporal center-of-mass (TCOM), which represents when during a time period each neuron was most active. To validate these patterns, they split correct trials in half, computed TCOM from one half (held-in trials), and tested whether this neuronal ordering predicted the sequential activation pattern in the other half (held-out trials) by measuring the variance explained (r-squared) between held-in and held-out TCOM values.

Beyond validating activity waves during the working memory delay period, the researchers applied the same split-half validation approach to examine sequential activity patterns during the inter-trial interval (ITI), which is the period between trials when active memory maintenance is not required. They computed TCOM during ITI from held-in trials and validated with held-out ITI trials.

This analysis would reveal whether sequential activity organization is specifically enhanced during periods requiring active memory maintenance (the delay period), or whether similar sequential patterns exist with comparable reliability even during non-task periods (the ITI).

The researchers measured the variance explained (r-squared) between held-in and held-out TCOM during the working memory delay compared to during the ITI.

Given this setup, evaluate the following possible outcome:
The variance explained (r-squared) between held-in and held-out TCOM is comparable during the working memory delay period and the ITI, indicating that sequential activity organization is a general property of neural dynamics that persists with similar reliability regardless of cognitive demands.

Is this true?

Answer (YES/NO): NO